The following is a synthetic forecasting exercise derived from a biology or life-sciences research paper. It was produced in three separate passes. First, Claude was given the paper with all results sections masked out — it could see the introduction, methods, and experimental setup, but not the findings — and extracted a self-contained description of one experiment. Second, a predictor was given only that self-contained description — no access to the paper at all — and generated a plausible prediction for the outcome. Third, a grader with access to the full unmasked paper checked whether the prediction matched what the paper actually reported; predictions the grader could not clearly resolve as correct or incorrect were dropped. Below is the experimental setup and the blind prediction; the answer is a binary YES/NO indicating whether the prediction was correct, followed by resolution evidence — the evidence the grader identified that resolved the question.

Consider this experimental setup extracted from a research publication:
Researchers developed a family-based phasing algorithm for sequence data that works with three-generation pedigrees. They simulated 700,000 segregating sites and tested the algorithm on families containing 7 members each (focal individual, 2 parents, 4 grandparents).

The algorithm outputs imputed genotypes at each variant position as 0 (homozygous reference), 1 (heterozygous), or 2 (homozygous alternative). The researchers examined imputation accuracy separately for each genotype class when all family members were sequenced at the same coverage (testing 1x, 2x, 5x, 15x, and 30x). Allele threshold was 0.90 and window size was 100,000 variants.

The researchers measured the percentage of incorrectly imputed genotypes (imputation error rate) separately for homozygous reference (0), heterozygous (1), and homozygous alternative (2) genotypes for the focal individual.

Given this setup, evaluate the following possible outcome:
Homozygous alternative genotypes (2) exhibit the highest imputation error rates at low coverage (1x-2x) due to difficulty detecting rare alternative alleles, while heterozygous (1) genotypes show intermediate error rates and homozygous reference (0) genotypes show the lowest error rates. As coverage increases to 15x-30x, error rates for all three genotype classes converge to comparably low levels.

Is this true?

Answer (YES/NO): NO